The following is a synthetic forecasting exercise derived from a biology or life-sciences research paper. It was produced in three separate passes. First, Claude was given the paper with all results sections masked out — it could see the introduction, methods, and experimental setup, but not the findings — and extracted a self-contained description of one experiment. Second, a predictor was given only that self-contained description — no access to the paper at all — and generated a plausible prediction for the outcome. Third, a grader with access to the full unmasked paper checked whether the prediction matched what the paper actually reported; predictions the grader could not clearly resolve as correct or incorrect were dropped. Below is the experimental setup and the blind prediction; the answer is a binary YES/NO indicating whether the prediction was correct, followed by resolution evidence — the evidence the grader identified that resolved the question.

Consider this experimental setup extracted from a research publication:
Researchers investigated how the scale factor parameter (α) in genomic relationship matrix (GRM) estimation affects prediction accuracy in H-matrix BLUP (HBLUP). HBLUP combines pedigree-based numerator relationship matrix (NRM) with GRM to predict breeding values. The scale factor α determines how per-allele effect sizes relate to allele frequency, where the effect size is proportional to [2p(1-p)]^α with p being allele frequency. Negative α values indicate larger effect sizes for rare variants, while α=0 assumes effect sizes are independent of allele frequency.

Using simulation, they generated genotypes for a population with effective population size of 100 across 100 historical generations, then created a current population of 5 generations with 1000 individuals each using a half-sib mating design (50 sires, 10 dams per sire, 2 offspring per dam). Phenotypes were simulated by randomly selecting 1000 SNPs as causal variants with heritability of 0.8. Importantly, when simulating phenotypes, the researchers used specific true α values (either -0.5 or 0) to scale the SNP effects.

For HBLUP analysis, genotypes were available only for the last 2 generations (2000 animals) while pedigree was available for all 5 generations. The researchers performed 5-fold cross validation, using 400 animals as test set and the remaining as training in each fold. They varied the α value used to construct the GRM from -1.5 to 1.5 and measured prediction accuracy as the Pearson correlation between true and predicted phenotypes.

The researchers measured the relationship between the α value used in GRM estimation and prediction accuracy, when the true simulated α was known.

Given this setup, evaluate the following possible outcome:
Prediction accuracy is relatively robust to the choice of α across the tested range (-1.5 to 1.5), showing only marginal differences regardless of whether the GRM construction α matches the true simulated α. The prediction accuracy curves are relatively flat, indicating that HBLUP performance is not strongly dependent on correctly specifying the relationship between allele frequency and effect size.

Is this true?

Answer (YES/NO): NO